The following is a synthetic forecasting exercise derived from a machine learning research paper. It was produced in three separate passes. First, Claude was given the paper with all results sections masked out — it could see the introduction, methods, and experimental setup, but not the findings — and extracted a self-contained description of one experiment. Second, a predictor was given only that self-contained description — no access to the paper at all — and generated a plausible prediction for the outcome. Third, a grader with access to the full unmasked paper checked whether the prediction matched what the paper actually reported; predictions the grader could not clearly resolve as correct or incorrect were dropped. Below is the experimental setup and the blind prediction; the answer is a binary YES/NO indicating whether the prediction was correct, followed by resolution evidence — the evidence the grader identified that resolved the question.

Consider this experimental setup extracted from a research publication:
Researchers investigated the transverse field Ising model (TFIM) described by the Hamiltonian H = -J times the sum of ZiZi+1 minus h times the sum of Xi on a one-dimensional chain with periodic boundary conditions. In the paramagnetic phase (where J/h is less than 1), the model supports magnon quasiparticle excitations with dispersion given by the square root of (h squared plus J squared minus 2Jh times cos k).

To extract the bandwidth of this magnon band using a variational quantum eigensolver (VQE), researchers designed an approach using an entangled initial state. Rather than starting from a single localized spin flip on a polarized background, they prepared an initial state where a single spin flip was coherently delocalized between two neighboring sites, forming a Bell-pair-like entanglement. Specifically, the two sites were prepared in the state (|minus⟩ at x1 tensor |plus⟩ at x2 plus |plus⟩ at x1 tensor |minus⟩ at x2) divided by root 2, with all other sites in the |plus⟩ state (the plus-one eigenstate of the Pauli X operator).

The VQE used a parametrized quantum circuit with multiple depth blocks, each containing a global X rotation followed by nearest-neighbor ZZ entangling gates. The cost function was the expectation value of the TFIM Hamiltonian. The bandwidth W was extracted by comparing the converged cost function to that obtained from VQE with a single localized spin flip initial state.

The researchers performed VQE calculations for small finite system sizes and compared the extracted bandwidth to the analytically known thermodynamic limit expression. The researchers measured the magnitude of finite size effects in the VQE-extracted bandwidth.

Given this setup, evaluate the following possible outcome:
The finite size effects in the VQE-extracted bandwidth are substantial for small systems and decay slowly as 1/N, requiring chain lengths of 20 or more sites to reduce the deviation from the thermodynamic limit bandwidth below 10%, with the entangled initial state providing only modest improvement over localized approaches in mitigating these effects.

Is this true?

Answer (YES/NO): NO